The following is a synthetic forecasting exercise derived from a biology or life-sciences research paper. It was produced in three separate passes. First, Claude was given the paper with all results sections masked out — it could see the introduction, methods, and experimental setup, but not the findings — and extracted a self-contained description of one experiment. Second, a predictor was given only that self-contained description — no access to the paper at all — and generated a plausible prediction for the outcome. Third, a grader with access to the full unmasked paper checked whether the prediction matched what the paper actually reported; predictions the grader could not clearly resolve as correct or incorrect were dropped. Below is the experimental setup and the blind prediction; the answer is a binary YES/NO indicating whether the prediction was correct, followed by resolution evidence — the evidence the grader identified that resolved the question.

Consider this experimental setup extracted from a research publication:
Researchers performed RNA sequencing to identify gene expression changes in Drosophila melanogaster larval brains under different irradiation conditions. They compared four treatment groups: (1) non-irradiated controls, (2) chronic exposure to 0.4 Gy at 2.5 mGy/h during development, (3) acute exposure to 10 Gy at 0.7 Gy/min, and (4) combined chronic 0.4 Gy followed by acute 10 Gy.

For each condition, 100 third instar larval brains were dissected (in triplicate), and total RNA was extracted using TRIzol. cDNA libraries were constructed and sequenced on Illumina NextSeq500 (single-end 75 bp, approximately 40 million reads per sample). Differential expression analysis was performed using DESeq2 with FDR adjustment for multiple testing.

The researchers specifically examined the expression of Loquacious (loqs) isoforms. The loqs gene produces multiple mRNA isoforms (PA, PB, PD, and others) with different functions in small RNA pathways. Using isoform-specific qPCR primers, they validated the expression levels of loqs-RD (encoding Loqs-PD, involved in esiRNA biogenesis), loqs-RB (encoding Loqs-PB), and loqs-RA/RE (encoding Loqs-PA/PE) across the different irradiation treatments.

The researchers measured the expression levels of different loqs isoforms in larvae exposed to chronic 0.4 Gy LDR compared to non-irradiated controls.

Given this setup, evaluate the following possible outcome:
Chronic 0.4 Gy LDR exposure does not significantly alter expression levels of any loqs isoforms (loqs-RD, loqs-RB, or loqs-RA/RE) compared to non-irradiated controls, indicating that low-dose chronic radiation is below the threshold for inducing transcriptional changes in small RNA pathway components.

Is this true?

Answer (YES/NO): YES